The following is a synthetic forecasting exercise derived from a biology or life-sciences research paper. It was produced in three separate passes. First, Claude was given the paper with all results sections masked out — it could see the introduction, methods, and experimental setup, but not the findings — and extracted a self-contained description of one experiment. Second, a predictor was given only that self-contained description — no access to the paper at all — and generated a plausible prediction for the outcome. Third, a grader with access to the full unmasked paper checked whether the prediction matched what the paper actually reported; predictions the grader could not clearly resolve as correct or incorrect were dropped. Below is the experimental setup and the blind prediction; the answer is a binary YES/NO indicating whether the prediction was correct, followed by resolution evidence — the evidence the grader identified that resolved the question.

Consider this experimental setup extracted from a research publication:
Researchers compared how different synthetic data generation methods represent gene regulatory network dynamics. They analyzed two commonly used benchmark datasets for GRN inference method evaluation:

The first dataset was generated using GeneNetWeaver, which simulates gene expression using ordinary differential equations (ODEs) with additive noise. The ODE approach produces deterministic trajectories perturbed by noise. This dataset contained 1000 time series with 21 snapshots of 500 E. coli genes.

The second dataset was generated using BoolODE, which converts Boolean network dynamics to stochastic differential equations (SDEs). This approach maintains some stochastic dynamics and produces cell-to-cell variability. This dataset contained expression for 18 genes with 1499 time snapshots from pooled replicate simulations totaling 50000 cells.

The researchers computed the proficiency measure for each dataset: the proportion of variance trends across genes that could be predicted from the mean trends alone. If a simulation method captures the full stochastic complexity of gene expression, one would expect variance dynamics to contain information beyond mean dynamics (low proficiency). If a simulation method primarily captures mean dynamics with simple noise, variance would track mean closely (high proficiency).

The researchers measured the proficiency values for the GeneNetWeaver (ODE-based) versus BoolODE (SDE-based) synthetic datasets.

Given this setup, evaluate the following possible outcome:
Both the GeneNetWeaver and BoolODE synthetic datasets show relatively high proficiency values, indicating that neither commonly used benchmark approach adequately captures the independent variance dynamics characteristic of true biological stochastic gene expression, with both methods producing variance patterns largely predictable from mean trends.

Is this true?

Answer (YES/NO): NO